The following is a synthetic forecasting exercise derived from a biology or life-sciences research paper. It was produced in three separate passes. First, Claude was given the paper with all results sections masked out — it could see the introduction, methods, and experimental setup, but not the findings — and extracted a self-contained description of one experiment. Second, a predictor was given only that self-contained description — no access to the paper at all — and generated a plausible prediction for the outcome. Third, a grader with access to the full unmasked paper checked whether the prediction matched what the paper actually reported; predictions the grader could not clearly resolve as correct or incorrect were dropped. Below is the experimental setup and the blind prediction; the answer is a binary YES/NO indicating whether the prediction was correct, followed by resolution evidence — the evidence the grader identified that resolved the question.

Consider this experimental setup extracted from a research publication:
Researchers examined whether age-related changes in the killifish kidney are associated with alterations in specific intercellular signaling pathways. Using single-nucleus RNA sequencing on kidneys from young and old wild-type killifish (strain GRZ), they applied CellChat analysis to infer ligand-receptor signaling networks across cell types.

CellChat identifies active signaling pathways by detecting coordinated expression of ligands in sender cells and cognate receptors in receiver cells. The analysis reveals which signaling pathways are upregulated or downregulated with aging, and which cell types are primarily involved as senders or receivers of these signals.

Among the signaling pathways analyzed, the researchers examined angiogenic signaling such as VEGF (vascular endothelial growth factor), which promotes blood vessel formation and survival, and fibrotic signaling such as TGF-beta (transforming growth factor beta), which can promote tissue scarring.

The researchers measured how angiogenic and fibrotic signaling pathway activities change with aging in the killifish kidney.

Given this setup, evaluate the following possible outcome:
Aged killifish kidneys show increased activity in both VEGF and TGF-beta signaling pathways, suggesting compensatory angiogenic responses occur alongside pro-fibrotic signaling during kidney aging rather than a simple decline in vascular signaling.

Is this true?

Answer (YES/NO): NO